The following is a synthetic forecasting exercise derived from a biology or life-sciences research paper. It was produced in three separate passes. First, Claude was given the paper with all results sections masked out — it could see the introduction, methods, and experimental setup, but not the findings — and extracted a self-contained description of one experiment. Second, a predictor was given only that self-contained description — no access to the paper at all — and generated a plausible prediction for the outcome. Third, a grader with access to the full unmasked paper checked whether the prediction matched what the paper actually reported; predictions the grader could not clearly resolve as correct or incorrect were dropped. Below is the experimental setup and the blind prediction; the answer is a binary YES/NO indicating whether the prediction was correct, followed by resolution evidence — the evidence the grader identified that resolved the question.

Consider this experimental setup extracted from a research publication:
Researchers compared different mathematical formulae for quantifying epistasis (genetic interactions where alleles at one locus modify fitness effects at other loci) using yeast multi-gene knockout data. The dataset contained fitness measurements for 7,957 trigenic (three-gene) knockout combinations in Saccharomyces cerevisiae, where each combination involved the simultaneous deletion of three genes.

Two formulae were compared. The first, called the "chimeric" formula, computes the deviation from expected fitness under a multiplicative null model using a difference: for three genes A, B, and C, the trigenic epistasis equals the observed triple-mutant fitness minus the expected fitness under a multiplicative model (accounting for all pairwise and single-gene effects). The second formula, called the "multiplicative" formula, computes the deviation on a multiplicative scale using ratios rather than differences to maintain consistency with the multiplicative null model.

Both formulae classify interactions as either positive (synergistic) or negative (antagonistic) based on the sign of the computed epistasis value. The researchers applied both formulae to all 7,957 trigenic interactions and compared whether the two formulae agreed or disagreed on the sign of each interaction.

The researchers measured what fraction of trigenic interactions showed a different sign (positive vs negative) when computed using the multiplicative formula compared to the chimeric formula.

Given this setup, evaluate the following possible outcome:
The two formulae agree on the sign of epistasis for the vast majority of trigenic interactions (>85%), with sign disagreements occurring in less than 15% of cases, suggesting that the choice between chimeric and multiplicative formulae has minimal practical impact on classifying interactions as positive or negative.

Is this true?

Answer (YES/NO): NO